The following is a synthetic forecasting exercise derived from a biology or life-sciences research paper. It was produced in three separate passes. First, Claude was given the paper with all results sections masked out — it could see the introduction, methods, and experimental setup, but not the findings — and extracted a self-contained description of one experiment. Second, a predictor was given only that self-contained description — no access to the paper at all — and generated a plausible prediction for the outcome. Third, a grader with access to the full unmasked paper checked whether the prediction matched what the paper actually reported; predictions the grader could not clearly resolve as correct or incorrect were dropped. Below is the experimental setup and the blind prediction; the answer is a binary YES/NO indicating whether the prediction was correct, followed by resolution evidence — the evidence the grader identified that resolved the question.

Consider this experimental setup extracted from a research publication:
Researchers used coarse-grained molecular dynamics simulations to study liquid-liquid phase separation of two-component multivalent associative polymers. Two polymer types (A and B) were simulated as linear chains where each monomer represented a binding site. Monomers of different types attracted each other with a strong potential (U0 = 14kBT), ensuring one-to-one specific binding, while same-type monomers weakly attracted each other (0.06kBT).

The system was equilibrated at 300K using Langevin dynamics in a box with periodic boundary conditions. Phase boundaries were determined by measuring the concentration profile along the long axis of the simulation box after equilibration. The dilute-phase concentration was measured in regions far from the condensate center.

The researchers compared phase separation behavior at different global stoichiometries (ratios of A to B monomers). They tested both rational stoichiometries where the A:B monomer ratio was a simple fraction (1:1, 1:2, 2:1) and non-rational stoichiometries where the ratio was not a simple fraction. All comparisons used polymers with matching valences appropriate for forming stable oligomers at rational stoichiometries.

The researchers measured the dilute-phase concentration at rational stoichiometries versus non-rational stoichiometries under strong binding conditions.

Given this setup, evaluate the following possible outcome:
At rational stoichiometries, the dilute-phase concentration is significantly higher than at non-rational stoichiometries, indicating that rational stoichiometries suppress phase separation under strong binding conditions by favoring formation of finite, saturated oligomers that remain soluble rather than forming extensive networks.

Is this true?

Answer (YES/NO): YES